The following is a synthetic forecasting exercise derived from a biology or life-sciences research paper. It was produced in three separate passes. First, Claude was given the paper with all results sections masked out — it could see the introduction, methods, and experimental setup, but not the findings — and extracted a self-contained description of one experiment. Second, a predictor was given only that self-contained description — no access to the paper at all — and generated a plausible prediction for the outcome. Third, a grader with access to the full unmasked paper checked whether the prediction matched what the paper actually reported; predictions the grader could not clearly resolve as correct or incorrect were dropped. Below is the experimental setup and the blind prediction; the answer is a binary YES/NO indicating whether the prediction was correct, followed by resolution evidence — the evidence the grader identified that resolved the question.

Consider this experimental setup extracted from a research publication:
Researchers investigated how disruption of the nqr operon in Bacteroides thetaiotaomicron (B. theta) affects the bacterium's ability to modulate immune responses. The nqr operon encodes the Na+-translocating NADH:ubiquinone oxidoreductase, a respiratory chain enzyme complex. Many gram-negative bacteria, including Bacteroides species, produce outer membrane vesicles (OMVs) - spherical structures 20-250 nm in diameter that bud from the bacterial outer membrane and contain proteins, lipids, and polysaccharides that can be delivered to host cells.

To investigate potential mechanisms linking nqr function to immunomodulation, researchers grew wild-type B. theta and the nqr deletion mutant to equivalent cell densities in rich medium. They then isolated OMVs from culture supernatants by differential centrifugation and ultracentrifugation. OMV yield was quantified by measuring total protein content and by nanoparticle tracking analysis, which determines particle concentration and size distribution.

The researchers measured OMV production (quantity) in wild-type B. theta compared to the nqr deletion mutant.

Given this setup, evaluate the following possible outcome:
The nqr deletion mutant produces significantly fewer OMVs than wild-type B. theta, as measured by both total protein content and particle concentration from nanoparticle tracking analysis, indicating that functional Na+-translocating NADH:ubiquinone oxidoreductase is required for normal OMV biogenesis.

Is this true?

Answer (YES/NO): YES